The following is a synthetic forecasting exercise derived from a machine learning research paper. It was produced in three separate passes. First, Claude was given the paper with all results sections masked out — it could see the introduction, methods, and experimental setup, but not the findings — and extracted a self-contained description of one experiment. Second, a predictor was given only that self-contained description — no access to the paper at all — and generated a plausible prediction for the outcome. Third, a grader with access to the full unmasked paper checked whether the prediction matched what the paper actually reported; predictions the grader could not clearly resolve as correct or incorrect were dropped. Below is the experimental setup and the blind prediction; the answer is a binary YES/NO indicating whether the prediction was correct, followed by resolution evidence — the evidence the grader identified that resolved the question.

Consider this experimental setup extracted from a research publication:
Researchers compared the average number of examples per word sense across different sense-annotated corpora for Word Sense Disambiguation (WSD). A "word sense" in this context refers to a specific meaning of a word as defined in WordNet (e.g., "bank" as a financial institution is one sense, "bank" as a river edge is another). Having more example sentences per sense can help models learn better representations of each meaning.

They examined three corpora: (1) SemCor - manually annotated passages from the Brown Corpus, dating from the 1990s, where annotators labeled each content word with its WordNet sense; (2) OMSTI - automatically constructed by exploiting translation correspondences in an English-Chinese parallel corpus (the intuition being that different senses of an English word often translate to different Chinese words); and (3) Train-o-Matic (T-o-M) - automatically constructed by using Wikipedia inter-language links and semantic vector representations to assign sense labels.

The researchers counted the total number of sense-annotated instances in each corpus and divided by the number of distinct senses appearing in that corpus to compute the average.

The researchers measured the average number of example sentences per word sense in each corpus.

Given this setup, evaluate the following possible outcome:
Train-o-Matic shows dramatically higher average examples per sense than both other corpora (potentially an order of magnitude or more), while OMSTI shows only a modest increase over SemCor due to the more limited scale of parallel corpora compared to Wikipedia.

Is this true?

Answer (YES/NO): NO